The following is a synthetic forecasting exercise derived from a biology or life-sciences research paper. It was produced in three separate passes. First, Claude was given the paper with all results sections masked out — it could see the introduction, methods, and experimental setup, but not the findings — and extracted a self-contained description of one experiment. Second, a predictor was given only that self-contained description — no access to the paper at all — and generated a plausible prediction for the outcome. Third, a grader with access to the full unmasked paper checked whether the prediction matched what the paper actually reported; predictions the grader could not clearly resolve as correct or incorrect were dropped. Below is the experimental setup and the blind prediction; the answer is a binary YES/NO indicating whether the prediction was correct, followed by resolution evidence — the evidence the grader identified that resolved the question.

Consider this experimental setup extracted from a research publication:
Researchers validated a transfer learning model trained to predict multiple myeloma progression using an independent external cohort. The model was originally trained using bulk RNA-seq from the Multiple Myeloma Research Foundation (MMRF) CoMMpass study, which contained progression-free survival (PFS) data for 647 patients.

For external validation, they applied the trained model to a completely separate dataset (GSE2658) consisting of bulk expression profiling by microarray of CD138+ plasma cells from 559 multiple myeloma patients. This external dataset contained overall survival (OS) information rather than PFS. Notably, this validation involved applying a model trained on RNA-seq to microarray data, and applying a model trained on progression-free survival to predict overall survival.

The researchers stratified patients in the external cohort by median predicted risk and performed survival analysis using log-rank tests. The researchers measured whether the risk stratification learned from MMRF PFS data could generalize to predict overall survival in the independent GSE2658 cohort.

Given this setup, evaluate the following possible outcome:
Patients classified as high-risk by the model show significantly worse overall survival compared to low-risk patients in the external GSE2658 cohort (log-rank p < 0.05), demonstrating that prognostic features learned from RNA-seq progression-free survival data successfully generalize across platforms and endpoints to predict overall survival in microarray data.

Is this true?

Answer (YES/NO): YES